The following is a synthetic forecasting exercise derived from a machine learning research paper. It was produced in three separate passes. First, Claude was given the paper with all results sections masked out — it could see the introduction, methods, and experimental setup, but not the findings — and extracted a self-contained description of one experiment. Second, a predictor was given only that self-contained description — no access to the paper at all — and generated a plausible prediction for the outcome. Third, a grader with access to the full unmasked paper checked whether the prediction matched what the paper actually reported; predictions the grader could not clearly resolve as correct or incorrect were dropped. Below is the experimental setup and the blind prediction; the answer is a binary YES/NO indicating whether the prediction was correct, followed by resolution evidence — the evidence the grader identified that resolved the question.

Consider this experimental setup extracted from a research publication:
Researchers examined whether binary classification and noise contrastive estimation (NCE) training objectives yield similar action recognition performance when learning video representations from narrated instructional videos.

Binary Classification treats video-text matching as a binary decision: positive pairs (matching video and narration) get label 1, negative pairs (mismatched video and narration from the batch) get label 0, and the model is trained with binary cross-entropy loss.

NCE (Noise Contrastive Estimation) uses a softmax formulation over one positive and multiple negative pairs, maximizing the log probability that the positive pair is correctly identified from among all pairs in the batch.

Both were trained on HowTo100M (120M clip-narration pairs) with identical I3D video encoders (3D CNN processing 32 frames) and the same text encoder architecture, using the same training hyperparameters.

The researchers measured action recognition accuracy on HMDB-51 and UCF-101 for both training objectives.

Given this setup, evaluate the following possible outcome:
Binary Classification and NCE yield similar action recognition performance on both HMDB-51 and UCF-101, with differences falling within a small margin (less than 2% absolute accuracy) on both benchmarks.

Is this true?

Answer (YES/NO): NO